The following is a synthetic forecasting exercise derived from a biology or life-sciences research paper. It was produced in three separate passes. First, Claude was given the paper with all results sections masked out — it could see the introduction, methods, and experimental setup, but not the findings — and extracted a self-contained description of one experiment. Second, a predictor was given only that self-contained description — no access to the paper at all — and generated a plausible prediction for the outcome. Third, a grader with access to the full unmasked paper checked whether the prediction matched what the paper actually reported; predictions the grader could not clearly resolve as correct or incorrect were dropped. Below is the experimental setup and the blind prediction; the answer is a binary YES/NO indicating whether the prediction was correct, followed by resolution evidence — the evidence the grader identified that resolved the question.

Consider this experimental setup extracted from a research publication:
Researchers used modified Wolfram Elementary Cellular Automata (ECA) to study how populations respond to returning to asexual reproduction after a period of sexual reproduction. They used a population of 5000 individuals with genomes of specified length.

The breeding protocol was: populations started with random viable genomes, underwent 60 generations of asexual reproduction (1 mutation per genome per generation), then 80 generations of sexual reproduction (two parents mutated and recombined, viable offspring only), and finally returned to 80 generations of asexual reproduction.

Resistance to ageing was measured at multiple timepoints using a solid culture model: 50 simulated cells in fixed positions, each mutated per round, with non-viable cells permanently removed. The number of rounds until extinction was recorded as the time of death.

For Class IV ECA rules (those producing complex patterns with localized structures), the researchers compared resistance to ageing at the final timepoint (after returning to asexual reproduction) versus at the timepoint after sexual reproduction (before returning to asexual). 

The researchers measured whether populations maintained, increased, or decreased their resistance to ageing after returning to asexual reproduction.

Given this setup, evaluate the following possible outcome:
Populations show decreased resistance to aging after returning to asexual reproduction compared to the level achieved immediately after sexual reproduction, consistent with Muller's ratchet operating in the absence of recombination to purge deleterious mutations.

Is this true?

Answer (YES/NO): YES